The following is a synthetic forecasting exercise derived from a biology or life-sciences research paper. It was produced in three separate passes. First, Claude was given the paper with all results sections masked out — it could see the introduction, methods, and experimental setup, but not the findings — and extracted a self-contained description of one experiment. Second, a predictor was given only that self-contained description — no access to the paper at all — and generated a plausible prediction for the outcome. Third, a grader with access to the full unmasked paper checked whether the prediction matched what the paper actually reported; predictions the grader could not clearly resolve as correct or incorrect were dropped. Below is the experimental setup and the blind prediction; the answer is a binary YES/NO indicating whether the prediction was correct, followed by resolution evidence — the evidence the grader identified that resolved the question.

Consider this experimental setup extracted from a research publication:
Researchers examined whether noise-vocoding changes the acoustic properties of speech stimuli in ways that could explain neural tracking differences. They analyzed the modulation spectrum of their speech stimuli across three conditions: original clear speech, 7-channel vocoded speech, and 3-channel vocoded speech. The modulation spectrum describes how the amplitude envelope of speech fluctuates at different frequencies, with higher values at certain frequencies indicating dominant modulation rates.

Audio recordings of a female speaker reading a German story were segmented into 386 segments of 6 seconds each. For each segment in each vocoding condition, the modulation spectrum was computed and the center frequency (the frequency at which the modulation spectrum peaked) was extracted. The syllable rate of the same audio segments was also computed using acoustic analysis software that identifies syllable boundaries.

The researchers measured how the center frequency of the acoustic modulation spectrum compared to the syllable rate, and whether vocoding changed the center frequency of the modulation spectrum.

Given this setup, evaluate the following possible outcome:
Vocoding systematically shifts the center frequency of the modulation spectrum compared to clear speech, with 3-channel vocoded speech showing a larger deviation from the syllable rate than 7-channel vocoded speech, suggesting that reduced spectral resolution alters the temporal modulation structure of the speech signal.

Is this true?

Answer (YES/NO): NO